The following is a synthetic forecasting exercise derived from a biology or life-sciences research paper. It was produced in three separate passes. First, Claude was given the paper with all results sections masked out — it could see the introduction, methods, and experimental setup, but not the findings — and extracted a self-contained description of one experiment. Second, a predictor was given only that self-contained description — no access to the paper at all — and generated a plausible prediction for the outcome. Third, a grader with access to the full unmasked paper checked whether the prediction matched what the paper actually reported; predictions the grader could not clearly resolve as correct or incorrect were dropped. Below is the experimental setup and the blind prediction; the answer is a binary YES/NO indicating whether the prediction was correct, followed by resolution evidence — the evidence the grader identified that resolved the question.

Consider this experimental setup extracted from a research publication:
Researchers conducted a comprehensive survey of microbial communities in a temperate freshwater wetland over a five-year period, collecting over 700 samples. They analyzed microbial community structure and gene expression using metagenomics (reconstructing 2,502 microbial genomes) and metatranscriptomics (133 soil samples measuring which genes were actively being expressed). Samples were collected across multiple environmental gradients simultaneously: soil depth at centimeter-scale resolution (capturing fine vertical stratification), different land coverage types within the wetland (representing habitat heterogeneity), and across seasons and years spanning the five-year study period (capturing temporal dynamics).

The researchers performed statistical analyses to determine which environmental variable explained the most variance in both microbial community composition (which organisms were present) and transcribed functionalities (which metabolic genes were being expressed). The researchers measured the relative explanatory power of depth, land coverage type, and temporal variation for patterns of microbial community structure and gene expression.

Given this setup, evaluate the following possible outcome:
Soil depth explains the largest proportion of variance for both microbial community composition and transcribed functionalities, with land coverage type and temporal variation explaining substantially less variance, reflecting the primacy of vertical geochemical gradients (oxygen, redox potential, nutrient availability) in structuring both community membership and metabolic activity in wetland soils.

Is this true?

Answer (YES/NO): YES